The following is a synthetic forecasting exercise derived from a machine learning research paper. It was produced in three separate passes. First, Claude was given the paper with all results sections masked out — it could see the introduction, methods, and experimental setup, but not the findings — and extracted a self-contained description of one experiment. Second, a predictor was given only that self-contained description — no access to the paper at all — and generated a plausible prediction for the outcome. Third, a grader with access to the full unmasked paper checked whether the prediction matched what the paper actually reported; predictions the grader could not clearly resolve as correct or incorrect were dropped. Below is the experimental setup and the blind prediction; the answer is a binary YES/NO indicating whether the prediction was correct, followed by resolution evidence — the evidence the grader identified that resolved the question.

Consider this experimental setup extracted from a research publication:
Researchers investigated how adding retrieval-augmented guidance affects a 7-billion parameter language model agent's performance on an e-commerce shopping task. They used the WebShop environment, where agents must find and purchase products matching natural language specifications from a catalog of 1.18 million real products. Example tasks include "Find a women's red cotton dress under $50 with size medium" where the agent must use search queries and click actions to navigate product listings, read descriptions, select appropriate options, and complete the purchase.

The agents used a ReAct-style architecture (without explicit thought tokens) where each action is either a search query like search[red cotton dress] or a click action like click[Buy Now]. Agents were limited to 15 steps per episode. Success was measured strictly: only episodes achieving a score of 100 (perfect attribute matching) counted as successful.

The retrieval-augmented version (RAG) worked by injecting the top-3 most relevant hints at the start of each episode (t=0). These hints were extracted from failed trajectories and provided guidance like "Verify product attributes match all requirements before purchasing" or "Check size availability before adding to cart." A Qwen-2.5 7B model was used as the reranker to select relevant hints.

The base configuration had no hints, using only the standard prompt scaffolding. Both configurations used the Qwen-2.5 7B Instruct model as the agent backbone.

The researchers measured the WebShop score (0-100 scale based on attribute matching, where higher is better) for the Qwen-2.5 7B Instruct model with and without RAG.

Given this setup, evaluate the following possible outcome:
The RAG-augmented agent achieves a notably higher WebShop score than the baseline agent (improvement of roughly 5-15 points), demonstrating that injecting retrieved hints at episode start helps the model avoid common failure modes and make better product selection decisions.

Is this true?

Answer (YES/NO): NO